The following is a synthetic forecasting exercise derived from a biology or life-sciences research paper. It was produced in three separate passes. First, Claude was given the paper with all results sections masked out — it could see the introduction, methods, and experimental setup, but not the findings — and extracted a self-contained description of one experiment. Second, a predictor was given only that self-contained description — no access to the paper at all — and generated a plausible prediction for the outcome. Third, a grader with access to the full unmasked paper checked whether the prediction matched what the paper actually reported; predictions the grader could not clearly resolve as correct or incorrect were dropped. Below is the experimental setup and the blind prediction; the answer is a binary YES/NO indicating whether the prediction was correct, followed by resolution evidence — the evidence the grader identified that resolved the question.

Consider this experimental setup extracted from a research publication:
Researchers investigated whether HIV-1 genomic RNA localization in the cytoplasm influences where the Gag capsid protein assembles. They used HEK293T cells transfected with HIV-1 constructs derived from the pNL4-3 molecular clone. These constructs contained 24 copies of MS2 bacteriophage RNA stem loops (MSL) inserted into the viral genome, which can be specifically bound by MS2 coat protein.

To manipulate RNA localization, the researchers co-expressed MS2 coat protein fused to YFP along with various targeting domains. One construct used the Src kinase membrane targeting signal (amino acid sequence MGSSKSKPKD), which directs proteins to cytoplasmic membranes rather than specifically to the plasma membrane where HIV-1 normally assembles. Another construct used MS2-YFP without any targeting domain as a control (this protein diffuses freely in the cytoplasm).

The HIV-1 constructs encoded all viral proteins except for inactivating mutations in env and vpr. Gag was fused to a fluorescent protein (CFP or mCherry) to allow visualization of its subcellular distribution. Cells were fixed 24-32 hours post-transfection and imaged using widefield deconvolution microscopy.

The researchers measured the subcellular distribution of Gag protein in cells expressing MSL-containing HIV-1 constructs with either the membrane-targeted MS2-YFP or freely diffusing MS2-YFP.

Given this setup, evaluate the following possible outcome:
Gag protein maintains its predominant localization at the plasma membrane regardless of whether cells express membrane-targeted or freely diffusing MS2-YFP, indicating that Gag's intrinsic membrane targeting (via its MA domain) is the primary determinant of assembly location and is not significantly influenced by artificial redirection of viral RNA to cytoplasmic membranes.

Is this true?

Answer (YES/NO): NO